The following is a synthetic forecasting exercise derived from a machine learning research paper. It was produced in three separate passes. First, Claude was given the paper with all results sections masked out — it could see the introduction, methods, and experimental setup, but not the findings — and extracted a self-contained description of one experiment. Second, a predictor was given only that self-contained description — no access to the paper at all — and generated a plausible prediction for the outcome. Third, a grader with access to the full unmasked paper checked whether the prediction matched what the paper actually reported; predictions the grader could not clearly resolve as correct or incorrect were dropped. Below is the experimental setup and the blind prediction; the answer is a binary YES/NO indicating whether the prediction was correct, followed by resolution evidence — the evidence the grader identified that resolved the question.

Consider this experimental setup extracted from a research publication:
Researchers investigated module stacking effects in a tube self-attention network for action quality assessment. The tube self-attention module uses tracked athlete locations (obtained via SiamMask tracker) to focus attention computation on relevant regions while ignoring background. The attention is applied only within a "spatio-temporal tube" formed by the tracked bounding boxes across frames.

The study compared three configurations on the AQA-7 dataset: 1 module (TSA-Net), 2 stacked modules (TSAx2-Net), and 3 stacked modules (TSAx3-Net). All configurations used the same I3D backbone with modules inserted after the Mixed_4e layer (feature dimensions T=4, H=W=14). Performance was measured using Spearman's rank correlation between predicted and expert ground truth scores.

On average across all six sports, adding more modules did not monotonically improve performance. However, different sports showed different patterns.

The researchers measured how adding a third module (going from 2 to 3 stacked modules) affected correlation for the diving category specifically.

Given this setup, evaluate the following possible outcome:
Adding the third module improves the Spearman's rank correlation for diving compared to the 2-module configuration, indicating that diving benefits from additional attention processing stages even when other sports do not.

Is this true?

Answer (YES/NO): YES